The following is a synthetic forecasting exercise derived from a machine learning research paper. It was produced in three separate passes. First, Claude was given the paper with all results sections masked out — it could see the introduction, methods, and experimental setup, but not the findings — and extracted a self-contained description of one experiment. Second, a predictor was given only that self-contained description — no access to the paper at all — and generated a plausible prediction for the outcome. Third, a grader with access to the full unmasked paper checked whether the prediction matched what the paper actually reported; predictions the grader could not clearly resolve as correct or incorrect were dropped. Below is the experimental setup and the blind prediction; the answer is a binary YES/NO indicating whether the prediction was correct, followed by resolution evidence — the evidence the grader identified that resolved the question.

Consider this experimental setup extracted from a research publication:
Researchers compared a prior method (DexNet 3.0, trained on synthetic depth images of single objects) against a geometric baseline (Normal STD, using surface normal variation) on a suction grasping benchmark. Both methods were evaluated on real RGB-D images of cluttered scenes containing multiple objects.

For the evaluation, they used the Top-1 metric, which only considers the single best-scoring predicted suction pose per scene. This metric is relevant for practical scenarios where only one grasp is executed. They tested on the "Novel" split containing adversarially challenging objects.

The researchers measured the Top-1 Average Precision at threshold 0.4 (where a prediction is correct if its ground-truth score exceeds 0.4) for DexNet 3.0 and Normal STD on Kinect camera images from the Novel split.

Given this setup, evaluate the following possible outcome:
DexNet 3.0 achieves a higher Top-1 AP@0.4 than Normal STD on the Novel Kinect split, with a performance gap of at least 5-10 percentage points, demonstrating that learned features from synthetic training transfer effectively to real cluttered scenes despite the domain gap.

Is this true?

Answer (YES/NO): NO